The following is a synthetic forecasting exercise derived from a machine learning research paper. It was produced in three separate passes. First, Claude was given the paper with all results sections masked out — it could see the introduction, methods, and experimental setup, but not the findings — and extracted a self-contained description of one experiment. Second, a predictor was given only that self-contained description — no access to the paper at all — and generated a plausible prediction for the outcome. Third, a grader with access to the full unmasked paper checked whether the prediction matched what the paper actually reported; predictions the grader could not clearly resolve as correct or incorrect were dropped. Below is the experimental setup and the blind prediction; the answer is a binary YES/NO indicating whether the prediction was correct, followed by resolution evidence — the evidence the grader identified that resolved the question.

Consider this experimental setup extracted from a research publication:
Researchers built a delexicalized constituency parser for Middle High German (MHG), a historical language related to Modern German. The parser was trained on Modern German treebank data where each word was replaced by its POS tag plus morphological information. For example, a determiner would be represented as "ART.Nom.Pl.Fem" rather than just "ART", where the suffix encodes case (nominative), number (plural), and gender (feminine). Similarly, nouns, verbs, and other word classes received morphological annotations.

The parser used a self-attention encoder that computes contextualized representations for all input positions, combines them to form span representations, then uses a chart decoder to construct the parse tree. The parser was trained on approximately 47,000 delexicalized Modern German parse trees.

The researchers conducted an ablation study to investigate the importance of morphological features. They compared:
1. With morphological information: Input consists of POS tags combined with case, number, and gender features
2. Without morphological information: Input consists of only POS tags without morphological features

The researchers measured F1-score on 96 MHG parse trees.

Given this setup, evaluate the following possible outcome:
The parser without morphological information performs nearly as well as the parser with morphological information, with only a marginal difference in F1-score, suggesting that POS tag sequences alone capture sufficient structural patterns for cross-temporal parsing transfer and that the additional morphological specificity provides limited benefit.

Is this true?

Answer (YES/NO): NO